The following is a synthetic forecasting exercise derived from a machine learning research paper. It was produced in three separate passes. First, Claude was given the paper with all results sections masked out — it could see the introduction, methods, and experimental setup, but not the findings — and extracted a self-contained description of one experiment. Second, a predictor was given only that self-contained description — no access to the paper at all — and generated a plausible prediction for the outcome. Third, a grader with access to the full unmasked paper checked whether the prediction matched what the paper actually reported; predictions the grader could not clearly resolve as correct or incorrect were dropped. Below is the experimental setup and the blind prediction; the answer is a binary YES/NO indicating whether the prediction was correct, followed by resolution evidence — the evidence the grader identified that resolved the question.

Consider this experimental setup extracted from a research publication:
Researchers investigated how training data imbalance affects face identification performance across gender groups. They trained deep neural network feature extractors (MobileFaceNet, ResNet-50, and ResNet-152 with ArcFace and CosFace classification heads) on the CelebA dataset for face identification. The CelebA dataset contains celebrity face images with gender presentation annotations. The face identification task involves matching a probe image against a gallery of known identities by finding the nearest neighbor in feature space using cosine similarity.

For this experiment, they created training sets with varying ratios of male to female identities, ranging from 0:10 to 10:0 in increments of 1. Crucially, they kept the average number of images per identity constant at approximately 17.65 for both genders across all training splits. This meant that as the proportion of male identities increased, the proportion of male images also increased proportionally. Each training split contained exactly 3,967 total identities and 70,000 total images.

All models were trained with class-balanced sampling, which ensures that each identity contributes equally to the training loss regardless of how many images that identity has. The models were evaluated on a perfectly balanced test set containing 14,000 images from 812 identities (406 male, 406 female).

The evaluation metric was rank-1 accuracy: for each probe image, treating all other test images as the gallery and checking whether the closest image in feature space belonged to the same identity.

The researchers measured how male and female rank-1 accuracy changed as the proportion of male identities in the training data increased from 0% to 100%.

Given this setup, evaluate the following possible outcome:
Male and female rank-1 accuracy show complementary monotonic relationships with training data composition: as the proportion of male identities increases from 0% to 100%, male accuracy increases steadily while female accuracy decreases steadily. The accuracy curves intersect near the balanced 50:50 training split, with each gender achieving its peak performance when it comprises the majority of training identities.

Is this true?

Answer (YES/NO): NO